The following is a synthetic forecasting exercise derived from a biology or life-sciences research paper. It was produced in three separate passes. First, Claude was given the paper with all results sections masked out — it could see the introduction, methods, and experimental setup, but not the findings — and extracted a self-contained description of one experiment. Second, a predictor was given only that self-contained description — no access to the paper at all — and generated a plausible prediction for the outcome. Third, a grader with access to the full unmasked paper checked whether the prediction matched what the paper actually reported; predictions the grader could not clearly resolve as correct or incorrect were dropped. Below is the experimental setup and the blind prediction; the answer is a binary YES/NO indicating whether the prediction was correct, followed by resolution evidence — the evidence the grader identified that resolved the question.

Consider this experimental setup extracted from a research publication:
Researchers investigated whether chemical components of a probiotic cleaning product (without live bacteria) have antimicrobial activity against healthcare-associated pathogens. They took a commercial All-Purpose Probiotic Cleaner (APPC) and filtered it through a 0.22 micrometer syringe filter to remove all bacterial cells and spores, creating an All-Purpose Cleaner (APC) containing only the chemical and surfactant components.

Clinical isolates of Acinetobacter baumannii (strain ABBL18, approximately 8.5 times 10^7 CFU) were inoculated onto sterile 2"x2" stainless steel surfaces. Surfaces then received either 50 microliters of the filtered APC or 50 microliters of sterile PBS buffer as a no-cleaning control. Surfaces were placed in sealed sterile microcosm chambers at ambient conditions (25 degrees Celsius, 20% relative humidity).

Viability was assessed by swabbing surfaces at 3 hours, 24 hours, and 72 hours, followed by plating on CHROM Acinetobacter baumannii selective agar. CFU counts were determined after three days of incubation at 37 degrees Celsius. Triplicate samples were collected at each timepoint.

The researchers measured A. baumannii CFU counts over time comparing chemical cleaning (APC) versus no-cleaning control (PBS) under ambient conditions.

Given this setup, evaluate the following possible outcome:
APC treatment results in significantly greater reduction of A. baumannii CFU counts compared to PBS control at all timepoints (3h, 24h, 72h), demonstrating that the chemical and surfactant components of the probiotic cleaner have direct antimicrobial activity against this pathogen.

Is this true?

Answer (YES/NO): YES